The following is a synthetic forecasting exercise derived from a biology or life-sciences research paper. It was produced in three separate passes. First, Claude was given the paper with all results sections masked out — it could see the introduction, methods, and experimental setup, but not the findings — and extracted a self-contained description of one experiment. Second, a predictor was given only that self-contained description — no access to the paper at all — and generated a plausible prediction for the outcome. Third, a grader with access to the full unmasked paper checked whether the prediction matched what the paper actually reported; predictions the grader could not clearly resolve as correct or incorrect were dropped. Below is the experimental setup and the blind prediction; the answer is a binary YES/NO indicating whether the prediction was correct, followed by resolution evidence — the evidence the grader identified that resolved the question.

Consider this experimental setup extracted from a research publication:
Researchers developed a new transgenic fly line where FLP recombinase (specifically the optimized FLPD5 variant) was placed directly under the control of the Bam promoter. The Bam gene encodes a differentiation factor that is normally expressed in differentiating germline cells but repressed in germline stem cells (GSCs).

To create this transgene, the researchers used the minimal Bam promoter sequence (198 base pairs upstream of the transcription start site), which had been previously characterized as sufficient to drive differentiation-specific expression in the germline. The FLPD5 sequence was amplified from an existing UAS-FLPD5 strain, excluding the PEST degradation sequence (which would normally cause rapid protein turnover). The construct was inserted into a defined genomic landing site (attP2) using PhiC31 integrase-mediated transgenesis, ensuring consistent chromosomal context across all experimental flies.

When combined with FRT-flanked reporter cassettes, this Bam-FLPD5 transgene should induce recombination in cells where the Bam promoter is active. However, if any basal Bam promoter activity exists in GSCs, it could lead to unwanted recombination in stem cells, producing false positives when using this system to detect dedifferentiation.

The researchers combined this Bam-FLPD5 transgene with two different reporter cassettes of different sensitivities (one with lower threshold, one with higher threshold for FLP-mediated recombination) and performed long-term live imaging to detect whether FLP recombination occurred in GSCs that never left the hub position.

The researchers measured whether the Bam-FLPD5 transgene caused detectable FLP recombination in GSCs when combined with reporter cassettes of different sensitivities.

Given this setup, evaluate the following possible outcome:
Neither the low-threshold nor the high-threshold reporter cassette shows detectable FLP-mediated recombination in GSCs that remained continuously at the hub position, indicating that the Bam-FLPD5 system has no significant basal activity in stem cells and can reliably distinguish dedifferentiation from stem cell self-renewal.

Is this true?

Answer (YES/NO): NO